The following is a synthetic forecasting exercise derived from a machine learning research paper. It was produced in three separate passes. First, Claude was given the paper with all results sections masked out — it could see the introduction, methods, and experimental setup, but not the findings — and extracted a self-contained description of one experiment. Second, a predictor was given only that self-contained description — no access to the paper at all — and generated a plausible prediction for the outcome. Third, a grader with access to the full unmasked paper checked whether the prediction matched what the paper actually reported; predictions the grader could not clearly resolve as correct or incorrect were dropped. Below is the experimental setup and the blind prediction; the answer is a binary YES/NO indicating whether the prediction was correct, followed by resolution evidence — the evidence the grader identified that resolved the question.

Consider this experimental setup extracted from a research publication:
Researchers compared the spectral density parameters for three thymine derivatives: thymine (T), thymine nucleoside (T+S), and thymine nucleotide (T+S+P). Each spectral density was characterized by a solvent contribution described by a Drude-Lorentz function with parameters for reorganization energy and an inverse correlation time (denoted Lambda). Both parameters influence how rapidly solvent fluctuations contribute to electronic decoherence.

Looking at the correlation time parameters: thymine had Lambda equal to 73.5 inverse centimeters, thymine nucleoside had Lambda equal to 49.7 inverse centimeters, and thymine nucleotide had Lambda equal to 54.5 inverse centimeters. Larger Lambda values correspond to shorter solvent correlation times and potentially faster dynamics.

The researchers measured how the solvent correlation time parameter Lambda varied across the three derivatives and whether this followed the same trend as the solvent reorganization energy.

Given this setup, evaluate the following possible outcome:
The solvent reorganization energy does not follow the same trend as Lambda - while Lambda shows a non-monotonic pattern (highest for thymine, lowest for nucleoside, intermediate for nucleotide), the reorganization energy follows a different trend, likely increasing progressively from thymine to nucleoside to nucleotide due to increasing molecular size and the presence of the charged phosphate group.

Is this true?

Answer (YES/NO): NO